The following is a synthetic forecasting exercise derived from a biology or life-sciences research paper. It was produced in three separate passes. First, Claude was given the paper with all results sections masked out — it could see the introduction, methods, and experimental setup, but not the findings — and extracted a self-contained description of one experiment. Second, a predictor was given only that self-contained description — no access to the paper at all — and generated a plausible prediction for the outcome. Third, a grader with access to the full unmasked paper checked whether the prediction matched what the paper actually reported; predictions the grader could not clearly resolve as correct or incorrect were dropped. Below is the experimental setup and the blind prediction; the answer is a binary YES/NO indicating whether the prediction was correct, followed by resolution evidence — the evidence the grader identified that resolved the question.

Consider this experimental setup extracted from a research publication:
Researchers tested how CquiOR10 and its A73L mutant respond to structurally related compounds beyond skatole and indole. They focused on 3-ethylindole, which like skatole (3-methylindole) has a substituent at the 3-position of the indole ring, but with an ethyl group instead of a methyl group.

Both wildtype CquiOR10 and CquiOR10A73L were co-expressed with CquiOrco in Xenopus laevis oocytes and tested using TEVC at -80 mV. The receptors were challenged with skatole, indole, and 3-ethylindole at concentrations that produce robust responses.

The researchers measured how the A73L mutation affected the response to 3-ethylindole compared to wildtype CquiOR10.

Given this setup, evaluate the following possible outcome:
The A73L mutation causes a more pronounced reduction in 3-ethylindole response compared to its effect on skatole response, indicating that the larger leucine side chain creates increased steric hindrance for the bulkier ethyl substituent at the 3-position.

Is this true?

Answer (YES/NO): YES